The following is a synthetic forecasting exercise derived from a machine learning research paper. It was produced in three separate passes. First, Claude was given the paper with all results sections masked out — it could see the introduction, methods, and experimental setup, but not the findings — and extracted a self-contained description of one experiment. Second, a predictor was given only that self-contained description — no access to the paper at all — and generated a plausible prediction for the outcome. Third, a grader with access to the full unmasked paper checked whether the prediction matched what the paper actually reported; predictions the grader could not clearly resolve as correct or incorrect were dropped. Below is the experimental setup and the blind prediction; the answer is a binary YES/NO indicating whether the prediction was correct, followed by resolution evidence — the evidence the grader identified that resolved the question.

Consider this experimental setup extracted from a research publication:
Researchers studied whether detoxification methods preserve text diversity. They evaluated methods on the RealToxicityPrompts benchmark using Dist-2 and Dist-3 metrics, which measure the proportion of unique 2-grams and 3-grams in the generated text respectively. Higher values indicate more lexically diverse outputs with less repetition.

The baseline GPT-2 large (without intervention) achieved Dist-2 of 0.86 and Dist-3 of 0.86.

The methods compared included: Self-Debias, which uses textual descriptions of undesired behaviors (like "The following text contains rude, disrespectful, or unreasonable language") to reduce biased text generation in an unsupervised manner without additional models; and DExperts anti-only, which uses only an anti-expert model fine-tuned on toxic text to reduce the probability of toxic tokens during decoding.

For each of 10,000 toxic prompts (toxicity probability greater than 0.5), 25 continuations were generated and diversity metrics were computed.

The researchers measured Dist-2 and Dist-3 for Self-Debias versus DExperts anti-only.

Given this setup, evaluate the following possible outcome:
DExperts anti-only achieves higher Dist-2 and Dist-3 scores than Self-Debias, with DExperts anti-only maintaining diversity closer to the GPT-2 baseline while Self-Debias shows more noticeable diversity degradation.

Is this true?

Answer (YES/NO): NO